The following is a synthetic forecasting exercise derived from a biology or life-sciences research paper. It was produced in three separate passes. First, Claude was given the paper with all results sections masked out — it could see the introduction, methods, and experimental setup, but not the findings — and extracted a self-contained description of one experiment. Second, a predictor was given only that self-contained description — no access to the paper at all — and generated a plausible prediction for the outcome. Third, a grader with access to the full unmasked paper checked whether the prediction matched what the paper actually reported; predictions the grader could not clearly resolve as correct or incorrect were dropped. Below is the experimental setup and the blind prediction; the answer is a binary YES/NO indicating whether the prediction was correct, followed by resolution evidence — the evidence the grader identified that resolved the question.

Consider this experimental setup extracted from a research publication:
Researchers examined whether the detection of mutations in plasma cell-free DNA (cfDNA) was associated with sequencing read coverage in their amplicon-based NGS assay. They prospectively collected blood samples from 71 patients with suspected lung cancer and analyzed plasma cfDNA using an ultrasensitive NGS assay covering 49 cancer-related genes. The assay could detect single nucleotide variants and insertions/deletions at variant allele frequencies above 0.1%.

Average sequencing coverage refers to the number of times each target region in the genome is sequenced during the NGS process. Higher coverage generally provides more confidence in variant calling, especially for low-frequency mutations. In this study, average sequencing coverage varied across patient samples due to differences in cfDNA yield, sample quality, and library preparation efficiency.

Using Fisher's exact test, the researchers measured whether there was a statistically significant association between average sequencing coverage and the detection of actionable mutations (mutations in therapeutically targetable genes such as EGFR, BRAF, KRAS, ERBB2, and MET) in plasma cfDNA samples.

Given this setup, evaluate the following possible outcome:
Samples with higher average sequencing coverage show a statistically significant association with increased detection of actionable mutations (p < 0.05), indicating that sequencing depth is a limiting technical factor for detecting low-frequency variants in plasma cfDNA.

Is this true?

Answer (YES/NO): NO